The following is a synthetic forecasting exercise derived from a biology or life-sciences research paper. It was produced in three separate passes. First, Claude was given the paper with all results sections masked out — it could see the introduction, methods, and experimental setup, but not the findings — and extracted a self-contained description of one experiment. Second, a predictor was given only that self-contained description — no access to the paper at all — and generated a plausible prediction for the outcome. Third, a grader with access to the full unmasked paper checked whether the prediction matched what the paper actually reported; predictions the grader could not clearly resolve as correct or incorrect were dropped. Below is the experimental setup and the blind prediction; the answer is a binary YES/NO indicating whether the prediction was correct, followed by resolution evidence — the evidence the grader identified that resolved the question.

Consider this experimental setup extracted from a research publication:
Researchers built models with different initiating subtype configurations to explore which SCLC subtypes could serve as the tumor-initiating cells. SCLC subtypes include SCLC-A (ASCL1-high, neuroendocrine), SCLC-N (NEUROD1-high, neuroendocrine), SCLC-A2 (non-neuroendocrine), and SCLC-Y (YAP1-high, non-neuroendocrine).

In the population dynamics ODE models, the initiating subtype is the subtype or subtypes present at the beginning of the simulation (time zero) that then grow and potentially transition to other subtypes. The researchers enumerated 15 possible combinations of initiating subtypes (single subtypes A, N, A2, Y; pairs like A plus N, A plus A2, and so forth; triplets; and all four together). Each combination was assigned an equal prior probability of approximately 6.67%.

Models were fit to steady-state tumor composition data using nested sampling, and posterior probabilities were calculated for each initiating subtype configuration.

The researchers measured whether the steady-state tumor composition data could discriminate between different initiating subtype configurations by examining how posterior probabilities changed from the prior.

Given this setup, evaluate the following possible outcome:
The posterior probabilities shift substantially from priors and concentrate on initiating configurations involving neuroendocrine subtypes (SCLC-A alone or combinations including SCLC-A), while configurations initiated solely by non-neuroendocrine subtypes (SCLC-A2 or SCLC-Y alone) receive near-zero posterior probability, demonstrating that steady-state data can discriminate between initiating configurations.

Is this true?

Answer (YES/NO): NO